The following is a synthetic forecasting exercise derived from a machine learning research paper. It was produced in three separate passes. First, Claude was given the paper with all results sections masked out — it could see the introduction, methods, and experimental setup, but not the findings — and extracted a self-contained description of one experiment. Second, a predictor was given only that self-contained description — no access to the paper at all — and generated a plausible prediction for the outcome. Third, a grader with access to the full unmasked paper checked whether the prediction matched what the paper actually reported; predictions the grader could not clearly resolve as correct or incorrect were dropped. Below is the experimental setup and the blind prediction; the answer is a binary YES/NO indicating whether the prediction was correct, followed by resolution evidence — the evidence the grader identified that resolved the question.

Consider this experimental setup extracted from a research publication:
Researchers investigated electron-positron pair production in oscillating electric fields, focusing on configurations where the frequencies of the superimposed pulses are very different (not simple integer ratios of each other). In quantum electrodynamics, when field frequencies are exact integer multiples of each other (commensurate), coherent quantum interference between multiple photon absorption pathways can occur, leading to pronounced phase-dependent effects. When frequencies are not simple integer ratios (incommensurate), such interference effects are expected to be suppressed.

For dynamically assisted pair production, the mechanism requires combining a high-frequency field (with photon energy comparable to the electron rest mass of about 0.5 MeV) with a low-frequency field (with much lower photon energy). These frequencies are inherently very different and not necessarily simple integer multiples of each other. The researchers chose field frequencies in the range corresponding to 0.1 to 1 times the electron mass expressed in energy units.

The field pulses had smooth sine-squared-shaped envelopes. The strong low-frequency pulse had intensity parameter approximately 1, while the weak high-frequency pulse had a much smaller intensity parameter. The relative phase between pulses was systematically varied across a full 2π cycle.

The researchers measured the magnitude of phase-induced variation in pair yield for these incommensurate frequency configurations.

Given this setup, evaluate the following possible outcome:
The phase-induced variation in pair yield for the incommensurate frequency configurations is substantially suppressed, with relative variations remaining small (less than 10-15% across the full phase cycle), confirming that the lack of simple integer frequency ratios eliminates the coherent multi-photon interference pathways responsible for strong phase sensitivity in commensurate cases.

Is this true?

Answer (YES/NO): YES